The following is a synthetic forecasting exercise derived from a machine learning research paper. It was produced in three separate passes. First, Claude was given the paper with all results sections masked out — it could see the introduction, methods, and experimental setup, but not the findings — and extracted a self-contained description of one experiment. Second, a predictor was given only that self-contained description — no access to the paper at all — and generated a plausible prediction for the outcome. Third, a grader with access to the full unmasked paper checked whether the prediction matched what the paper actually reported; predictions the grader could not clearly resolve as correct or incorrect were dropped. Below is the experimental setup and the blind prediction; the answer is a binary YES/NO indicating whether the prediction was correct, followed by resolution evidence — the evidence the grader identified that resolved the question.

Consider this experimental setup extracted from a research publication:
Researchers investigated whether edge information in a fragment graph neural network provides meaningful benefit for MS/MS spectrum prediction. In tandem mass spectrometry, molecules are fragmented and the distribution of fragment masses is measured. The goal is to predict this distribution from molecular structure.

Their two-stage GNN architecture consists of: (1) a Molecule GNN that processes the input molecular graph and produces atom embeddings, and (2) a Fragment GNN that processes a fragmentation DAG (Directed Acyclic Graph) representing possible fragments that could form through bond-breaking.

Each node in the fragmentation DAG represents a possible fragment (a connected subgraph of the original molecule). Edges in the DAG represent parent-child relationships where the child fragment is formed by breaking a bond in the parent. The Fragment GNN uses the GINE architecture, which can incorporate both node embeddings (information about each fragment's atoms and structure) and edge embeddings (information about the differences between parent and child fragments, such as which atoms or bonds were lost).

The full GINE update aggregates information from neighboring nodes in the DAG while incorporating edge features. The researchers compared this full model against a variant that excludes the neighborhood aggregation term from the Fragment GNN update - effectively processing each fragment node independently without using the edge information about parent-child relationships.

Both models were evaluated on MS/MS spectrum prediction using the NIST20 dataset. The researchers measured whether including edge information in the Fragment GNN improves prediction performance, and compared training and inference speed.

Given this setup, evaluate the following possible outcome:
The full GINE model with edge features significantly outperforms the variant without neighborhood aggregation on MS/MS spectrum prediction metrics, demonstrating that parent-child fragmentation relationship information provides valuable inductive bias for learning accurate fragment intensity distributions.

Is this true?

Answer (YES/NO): NO